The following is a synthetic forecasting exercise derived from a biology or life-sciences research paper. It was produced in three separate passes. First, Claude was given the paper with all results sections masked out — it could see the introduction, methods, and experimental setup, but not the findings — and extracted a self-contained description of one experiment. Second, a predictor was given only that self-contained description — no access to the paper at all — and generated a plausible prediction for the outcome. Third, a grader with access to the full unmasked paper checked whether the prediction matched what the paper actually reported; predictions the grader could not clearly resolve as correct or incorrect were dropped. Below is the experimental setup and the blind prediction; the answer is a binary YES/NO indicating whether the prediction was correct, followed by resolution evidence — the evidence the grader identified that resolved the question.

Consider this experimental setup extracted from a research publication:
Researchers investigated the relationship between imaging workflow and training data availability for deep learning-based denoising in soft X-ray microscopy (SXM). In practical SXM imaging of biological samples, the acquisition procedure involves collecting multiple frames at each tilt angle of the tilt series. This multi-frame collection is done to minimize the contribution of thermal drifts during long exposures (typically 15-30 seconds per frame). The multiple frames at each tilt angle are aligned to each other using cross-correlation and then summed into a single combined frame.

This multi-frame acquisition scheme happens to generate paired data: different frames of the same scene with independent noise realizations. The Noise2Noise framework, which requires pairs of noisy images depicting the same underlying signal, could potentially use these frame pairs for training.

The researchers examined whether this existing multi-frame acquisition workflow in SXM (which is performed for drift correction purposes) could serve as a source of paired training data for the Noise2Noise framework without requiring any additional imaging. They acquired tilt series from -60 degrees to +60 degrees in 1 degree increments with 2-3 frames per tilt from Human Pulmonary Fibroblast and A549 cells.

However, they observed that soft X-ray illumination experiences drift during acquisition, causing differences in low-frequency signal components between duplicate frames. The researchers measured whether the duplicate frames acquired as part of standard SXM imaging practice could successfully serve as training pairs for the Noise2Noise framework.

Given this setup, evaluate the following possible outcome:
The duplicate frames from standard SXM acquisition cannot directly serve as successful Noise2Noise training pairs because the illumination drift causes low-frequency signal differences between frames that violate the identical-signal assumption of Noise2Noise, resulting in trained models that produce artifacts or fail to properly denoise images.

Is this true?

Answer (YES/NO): NO